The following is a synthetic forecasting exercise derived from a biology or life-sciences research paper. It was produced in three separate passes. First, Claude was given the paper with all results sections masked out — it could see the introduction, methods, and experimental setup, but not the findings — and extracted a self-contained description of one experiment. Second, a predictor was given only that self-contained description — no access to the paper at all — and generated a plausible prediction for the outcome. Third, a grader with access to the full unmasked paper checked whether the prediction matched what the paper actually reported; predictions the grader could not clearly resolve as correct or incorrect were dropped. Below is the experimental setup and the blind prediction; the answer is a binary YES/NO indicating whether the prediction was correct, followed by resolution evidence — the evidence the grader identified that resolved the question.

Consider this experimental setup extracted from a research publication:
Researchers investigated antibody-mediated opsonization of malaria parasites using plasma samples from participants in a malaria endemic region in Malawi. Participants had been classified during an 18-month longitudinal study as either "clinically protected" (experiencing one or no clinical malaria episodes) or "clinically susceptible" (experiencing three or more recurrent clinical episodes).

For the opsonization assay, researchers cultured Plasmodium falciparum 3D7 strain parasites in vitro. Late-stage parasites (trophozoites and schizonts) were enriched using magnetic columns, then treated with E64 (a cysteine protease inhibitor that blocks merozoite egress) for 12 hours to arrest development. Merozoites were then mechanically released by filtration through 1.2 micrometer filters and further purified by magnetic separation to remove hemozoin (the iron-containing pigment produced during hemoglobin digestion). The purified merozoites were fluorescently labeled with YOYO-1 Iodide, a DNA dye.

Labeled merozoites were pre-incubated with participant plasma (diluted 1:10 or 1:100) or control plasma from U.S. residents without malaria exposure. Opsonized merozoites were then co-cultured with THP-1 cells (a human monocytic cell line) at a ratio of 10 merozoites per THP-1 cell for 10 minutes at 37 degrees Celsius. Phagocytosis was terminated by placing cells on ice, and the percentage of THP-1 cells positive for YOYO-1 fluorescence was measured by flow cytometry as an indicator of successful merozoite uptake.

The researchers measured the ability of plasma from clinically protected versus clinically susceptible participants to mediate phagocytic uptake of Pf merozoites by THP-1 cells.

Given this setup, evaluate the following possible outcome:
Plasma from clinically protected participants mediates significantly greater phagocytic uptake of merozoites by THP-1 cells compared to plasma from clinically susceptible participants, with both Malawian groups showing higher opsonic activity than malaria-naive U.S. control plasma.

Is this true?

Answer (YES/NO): YES